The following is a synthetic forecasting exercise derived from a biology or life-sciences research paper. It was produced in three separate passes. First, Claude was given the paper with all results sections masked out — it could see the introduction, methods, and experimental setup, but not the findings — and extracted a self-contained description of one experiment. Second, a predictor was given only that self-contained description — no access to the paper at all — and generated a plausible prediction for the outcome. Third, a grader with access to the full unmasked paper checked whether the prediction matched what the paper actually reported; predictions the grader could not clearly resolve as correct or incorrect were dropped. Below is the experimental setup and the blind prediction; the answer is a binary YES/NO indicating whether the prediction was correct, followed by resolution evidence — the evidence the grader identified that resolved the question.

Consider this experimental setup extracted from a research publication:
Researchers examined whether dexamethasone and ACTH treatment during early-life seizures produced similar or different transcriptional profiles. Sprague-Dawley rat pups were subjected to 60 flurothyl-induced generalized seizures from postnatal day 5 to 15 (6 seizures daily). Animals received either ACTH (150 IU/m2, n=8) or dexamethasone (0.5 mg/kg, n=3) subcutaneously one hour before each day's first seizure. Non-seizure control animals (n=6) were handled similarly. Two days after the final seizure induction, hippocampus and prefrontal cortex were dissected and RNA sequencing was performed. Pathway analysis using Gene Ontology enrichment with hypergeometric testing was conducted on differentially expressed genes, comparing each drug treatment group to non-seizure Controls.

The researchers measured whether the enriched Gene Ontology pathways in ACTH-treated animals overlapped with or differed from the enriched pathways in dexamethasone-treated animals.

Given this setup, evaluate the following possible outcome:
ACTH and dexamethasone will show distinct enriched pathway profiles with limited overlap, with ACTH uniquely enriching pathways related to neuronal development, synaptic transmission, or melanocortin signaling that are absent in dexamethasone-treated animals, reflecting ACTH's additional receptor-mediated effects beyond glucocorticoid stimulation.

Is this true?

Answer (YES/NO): NO